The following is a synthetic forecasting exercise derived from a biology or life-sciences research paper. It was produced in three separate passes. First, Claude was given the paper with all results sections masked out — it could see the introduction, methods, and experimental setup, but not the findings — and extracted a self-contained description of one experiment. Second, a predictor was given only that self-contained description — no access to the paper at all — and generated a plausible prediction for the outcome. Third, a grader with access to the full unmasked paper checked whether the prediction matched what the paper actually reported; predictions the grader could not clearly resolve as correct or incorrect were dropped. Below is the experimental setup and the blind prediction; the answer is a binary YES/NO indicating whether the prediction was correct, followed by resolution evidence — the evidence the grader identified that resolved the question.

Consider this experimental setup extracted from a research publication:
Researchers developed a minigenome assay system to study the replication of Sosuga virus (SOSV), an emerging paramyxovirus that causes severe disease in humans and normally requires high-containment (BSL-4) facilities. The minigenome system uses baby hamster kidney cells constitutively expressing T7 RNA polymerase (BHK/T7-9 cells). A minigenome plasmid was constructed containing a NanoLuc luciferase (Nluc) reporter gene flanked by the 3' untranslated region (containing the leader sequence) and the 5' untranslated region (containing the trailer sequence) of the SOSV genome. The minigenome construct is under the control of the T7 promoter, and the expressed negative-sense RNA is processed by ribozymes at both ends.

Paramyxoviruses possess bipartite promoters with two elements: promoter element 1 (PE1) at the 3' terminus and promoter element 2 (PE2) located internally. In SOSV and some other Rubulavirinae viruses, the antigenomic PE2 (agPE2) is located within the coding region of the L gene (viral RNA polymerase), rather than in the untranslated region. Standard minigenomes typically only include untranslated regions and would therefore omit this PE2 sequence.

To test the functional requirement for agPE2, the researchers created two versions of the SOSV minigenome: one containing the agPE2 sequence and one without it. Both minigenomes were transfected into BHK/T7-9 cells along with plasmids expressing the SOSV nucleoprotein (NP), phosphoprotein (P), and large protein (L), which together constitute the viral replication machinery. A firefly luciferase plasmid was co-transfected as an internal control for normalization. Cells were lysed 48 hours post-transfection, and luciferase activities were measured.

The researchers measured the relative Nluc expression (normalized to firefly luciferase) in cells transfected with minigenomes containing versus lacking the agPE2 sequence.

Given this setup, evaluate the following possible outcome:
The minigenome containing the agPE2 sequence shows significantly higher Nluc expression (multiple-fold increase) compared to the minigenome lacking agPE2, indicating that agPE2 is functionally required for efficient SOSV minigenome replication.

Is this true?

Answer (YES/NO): YES